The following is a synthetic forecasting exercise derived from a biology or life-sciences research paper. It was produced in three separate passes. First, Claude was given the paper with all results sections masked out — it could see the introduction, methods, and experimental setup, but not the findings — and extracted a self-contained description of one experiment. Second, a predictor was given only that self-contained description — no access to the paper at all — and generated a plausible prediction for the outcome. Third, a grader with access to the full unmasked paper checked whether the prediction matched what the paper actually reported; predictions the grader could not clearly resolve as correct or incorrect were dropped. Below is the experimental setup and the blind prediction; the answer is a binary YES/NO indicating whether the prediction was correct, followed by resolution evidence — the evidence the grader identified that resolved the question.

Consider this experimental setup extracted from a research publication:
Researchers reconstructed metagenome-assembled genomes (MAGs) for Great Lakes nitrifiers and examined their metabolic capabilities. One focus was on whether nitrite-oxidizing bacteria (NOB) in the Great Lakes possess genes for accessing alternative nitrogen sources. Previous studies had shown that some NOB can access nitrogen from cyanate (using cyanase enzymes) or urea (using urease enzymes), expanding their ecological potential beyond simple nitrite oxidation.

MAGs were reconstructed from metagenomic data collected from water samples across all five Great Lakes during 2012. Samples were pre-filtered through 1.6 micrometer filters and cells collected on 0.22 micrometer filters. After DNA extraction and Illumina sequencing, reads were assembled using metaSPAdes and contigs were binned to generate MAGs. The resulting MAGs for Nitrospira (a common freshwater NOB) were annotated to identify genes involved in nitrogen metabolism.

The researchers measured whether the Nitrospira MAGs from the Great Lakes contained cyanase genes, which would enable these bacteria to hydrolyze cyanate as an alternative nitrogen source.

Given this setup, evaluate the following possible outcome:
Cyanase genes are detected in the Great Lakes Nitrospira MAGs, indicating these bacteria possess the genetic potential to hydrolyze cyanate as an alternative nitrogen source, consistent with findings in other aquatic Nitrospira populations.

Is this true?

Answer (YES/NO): YES